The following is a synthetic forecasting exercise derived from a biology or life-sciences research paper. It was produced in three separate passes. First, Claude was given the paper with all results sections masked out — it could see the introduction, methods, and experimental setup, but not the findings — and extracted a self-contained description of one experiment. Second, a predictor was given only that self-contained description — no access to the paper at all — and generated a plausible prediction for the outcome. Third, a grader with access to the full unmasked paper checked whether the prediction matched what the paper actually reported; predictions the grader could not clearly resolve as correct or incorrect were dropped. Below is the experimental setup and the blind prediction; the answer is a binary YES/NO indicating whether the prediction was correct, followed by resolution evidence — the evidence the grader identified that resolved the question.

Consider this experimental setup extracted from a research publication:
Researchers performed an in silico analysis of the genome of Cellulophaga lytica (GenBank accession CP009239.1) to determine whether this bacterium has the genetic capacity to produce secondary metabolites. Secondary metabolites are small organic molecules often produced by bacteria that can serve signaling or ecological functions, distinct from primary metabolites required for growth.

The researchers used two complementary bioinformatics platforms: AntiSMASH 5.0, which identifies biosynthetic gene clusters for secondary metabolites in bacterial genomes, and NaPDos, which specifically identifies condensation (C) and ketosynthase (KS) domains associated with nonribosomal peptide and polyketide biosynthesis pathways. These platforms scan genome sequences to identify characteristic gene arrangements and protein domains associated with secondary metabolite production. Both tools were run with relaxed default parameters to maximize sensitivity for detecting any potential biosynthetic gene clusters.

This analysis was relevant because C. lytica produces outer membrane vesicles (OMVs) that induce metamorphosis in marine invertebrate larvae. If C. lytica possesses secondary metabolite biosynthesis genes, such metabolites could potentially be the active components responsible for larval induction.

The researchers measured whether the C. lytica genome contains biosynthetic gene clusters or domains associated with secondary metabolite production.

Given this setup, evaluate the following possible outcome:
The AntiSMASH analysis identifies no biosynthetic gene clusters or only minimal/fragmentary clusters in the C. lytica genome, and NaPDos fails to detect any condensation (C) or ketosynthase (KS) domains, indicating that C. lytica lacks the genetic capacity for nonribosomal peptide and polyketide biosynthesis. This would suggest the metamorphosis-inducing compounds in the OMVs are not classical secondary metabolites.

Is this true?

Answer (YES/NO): NO